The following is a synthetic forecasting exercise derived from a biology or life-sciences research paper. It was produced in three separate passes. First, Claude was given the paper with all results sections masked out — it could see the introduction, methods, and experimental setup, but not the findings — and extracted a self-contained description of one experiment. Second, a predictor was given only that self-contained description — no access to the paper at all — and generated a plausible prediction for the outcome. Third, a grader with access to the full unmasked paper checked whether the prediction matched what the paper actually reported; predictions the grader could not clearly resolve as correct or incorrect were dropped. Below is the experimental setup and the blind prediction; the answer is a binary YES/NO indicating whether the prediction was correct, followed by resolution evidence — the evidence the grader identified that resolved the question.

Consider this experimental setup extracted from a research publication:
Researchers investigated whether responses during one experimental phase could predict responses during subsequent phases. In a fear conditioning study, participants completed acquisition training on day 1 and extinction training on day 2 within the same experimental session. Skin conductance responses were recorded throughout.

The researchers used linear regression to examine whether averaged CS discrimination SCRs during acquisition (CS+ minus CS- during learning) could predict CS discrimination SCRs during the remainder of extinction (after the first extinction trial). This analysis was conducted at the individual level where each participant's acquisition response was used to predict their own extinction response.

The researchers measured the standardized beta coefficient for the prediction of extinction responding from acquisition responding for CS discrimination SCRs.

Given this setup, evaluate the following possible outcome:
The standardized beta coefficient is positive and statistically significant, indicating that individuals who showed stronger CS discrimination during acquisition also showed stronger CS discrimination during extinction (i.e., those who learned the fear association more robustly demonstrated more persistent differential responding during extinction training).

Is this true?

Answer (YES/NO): NO